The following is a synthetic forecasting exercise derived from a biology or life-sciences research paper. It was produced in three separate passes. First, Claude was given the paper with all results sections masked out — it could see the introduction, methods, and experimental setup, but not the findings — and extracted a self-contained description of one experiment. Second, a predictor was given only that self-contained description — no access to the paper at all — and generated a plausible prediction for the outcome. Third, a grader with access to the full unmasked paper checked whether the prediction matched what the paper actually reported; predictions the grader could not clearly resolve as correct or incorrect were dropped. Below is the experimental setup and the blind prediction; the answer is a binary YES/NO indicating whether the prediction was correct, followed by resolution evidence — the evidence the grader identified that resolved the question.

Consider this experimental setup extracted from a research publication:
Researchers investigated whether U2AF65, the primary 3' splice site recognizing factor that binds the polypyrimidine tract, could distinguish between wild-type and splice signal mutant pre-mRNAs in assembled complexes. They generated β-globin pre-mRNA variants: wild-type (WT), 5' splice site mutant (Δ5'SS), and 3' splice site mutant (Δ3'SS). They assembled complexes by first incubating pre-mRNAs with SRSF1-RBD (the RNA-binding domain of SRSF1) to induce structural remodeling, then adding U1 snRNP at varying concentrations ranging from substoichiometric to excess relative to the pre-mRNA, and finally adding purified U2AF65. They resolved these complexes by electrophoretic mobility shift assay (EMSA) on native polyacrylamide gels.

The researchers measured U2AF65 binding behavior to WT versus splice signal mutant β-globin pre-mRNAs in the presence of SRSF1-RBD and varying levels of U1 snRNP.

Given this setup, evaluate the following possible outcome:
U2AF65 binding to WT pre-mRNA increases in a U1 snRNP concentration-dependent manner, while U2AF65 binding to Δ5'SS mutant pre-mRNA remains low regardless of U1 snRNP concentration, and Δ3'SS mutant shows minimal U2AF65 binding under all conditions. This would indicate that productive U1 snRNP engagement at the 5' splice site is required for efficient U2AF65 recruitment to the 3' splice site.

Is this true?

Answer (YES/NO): NO